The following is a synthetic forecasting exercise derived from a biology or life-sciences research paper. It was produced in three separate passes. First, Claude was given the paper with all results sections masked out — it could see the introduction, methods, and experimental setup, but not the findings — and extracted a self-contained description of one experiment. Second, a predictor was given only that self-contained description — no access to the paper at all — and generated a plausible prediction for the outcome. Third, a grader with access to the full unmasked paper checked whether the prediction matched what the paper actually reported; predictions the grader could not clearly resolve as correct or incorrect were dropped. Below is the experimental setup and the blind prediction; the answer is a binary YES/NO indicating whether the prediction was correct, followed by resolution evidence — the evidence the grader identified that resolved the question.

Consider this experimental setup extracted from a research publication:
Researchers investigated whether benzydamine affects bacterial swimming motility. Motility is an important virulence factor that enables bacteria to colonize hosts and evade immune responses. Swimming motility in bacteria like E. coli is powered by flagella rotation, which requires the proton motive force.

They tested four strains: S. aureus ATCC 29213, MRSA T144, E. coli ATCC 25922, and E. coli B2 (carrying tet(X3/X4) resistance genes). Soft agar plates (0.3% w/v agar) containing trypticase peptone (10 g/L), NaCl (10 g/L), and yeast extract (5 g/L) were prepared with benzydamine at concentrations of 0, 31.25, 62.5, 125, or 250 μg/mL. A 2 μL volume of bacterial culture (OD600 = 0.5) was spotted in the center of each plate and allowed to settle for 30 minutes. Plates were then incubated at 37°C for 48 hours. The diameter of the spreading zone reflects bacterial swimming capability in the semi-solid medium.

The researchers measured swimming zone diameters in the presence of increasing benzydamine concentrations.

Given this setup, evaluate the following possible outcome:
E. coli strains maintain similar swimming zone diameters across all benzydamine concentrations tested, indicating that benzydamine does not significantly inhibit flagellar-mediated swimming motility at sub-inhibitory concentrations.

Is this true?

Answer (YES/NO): NO